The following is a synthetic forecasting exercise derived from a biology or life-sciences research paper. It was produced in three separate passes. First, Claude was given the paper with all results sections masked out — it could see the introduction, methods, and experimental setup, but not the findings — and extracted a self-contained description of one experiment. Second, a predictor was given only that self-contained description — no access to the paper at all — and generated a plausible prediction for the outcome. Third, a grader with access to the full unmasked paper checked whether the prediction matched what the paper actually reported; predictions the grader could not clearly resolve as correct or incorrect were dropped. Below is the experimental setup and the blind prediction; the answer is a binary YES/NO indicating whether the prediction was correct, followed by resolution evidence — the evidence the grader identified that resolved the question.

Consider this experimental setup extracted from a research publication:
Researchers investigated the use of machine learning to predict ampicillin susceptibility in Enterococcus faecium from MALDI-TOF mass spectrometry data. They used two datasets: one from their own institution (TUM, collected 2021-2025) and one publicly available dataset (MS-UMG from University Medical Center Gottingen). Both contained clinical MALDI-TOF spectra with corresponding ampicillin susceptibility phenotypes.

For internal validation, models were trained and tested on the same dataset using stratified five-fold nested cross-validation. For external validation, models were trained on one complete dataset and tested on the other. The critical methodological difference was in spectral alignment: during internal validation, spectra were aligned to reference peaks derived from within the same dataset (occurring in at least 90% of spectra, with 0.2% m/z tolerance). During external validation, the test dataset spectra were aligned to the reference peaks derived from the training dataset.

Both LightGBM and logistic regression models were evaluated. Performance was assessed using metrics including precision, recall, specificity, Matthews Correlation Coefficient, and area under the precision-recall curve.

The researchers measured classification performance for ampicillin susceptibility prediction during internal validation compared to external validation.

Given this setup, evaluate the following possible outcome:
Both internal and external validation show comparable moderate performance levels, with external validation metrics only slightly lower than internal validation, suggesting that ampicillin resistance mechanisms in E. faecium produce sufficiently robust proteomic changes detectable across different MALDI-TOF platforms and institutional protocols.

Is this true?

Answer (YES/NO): NO